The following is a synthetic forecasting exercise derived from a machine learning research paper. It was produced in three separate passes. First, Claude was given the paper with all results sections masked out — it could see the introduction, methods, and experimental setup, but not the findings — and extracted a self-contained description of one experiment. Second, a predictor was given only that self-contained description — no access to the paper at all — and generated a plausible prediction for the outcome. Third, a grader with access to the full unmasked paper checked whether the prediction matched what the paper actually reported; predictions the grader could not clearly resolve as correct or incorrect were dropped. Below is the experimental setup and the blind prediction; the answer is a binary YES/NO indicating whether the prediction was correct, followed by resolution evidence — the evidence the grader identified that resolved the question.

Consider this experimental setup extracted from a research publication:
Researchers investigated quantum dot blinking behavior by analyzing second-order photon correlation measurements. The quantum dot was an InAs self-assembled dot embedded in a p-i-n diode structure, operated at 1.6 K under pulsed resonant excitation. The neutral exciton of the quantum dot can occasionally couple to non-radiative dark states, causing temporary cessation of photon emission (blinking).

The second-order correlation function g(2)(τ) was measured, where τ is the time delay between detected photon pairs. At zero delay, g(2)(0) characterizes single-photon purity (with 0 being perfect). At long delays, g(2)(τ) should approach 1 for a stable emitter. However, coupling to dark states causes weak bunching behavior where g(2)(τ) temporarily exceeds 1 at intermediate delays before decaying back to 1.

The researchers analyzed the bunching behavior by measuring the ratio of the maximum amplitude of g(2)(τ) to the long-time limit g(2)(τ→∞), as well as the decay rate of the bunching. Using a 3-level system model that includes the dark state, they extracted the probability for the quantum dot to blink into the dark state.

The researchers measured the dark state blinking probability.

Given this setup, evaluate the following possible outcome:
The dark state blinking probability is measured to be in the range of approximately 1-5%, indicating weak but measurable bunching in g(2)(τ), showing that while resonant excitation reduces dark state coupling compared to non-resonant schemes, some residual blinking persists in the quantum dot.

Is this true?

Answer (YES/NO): YES